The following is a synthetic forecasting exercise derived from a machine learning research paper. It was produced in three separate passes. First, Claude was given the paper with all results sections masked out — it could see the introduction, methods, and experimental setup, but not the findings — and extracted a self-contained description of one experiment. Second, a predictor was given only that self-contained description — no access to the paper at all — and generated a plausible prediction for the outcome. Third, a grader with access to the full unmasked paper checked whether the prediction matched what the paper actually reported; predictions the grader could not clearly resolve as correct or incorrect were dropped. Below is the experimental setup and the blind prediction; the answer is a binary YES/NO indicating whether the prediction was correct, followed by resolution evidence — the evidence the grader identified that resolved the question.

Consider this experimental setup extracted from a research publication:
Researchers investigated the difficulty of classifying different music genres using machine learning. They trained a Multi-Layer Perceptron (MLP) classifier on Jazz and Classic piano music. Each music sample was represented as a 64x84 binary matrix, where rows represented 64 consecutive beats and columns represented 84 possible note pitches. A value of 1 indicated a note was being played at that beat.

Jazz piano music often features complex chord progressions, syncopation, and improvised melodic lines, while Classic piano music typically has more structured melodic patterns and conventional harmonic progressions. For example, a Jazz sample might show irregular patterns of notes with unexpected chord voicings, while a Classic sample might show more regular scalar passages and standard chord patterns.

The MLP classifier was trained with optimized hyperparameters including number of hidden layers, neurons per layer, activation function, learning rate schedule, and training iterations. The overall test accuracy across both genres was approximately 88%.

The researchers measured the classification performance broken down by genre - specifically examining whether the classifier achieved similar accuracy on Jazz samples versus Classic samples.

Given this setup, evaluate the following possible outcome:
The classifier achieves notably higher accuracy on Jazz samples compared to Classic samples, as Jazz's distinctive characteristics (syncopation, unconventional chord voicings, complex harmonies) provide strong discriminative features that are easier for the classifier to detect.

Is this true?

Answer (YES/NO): NO